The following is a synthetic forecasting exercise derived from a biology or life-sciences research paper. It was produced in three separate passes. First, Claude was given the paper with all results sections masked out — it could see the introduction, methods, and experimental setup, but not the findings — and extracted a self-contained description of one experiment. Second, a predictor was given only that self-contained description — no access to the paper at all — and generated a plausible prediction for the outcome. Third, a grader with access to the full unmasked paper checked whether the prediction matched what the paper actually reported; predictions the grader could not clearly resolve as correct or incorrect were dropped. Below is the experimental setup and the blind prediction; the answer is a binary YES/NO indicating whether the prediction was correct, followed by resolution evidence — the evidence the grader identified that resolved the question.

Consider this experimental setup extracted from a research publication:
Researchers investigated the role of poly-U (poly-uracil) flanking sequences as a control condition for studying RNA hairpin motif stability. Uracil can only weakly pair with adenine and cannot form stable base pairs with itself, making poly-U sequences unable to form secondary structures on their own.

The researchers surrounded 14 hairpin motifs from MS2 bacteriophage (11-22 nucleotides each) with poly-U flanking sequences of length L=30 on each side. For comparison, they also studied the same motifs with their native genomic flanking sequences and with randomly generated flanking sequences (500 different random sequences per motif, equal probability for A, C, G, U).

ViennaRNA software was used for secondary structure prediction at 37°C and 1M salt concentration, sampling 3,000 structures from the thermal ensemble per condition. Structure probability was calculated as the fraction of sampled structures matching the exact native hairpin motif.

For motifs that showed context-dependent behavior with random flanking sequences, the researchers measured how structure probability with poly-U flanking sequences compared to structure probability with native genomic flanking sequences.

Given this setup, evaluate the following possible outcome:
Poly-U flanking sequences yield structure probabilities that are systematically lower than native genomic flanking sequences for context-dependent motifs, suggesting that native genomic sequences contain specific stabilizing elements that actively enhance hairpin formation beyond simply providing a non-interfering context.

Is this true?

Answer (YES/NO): YES